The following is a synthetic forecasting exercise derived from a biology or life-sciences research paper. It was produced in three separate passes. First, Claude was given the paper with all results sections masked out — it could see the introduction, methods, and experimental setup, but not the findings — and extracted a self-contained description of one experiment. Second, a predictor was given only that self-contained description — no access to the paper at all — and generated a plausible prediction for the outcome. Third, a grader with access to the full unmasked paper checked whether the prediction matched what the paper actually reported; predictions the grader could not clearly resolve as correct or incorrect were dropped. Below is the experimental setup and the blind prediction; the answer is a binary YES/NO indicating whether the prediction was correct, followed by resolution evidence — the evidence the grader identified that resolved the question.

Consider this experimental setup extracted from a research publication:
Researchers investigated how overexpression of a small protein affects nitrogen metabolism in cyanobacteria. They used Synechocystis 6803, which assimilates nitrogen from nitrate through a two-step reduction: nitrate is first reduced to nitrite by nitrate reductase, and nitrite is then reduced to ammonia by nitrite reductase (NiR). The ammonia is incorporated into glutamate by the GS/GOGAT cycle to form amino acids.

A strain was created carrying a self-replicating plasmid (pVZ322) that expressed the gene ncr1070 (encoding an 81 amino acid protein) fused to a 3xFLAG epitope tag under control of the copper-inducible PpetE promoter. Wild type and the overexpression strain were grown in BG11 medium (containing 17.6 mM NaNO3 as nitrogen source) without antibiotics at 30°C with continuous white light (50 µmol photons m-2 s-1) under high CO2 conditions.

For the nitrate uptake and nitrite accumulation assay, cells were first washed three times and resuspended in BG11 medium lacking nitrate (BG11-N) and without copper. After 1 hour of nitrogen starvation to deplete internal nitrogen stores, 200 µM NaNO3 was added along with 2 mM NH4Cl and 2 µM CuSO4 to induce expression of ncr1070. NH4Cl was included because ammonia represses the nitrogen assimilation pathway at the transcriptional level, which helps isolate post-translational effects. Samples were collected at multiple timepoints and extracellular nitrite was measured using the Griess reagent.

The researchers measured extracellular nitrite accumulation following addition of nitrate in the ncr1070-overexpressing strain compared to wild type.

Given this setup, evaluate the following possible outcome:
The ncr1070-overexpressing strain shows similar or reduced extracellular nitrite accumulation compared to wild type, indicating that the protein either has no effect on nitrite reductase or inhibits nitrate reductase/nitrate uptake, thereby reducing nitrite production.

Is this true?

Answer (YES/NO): NO